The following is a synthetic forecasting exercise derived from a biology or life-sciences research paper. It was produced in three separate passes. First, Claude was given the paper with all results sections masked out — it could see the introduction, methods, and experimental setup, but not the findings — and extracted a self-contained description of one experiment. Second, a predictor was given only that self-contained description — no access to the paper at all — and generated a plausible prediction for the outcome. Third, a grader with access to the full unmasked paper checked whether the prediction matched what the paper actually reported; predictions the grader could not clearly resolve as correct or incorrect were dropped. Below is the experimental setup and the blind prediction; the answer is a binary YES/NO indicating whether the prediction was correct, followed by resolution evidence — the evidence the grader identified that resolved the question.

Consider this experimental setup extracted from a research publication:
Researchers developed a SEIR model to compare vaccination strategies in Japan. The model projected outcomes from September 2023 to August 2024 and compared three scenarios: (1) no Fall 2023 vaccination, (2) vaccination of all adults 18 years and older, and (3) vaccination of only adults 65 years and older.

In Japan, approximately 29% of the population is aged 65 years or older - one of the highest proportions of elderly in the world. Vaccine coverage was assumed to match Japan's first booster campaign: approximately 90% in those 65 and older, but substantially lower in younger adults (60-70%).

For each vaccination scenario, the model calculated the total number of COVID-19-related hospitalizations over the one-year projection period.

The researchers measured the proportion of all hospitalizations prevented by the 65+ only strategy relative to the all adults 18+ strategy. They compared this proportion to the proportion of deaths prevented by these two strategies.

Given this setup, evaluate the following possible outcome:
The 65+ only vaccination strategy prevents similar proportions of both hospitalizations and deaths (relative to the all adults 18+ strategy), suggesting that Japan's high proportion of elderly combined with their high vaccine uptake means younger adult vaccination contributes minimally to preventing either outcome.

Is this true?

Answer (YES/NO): NO